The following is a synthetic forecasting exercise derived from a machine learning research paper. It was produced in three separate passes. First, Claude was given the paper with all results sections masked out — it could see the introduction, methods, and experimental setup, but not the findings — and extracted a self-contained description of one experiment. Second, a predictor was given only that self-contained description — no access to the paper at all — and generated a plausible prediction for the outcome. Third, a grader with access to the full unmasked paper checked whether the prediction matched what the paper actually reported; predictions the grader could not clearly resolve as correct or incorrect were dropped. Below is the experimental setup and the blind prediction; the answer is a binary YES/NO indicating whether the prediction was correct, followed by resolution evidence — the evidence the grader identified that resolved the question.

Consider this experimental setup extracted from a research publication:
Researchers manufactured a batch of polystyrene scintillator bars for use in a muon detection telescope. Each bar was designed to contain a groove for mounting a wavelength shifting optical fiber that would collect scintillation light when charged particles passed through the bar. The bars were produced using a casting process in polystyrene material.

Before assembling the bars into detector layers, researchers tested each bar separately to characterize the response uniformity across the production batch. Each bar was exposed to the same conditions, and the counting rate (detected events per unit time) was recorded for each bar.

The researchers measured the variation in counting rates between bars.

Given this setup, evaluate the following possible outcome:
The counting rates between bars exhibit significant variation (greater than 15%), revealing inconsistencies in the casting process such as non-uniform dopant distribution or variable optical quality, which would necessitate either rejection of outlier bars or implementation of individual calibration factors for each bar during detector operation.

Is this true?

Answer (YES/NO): NO